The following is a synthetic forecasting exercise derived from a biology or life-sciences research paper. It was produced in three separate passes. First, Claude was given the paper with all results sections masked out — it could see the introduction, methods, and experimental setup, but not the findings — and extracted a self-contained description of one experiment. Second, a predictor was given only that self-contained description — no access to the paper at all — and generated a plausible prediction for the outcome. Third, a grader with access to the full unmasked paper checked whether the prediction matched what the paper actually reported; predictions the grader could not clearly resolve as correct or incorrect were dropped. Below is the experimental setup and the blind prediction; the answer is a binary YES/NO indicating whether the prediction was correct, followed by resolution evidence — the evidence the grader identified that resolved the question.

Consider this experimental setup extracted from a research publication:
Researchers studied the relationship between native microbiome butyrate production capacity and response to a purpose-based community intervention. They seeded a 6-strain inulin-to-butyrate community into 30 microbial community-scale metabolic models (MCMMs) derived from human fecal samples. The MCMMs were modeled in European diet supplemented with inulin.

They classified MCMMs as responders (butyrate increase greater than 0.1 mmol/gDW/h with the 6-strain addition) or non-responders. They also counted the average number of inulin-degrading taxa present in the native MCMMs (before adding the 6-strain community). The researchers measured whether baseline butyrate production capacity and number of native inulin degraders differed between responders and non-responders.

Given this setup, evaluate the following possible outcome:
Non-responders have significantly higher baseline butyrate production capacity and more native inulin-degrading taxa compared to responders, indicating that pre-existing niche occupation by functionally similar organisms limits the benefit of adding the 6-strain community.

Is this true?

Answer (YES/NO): NO